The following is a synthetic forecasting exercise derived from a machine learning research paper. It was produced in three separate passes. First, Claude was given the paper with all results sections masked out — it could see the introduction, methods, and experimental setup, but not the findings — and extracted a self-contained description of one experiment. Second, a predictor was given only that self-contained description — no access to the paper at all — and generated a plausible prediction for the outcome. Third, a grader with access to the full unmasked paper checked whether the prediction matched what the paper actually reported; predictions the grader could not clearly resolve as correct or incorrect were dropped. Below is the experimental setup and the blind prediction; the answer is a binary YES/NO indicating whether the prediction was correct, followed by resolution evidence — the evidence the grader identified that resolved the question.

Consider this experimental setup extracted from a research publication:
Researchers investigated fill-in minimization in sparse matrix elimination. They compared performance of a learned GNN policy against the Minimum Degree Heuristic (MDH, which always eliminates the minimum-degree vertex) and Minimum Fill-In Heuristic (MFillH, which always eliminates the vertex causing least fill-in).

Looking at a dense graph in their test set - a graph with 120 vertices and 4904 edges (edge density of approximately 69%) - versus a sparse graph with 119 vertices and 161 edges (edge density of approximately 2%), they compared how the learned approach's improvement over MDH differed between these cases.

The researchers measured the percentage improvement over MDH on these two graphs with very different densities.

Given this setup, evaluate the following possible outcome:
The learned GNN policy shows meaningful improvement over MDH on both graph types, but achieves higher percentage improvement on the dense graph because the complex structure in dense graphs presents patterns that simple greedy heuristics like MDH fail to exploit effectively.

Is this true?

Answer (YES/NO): NO